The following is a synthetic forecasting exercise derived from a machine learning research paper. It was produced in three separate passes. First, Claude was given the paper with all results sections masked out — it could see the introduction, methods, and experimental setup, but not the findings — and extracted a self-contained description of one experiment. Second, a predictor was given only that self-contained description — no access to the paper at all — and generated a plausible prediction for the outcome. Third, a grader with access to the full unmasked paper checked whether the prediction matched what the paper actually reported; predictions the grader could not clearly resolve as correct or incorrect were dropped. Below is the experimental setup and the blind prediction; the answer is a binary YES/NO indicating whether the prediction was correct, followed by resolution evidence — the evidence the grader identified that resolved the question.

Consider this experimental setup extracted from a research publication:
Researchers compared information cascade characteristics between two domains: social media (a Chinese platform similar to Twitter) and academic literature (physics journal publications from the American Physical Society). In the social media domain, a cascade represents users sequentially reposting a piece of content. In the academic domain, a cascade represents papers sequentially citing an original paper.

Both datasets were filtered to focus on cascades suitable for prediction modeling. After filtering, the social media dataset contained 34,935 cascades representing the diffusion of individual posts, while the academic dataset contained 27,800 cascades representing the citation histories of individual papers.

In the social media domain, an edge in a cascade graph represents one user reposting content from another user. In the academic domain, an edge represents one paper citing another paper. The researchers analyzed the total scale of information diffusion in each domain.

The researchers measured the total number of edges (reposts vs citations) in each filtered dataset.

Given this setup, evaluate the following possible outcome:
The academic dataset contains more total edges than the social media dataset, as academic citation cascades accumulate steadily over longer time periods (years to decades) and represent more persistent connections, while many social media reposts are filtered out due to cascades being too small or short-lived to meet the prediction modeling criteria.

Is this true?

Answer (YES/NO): NO